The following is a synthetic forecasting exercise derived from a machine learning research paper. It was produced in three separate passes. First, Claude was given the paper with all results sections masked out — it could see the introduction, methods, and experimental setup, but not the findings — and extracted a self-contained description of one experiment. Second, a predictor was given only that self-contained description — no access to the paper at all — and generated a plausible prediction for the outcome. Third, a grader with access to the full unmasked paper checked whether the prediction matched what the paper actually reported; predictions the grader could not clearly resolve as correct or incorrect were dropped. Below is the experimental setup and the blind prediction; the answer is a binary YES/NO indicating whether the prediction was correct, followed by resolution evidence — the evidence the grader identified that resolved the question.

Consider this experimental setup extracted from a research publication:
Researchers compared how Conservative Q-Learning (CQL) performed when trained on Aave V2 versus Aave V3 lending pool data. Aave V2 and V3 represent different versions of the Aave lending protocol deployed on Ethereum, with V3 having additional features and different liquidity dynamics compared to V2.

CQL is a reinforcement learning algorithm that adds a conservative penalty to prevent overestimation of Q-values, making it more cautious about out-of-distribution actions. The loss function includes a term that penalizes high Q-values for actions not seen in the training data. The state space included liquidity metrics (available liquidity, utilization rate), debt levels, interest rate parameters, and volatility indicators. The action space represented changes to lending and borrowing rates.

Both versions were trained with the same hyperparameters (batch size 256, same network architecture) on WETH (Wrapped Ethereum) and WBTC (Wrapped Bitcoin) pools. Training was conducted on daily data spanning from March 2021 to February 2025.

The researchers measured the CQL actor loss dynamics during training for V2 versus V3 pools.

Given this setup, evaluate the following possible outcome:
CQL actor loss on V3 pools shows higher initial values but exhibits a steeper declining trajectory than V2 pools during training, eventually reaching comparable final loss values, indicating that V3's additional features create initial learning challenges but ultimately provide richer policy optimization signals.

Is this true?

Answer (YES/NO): NO